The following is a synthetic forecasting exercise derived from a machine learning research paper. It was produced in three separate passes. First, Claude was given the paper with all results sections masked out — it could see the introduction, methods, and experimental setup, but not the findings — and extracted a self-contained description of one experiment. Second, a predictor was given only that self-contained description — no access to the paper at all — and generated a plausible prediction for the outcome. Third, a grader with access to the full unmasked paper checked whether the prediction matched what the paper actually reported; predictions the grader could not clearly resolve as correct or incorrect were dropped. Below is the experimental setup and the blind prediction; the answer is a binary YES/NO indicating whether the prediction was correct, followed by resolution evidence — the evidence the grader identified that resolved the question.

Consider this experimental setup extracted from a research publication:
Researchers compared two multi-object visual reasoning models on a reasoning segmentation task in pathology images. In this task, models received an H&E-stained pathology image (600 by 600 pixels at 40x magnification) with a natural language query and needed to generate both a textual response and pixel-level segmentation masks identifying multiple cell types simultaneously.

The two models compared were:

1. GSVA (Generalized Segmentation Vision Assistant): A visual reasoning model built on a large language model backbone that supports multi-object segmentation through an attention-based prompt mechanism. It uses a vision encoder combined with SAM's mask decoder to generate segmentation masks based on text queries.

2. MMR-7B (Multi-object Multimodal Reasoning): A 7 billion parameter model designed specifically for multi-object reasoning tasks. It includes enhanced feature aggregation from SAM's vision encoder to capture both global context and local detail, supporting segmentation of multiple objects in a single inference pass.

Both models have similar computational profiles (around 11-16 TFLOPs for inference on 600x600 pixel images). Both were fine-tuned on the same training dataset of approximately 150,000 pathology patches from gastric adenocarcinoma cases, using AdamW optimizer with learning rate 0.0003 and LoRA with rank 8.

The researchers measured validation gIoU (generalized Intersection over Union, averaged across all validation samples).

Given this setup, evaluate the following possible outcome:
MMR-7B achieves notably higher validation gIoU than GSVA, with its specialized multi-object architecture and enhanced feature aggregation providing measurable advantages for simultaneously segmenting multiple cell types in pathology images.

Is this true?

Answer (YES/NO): YES